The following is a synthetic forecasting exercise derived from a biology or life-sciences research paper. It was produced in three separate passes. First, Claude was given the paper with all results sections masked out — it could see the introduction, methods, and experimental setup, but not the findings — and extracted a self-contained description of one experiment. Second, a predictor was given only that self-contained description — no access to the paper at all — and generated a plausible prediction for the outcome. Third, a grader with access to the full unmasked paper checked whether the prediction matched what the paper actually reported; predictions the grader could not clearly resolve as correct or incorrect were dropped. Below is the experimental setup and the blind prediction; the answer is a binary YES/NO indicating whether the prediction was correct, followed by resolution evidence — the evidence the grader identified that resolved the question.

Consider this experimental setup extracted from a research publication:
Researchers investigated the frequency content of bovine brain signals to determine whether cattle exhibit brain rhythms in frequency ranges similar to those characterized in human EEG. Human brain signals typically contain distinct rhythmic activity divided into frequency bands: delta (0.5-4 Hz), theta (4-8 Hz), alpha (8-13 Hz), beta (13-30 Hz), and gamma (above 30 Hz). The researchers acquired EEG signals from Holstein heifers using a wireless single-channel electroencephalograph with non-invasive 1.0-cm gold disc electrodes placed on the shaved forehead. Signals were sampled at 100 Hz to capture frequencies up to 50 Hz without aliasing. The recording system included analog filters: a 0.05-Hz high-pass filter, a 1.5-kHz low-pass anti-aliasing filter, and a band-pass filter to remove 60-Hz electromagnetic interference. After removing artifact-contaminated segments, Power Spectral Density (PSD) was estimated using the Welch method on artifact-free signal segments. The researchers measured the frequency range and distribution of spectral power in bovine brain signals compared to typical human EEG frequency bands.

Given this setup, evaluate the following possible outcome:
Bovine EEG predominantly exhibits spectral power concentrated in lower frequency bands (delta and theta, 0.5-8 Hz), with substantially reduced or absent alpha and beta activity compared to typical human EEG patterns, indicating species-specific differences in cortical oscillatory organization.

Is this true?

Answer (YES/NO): NO